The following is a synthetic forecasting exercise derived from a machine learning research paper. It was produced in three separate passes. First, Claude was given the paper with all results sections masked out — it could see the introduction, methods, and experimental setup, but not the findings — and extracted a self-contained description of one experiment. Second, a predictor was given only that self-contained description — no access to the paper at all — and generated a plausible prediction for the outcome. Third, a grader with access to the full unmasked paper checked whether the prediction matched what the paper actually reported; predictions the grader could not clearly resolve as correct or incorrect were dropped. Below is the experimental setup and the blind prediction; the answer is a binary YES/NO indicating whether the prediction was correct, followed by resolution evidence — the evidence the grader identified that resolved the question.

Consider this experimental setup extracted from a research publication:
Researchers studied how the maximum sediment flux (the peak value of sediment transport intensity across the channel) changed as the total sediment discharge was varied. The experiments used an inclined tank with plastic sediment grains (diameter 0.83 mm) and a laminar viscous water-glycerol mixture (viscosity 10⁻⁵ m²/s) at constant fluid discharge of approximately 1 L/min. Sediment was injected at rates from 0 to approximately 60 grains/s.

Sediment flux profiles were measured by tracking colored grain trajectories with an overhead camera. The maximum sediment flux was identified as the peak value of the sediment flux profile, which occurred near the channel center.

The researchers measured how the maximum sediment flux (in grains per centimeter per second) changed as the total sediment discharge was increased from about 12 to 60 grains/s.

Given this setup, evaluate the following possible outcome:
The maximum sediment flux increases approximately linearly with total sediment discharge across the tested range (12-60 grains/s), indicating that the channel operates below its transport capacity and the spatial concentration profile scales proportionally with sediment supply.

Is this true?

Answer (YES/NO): NO